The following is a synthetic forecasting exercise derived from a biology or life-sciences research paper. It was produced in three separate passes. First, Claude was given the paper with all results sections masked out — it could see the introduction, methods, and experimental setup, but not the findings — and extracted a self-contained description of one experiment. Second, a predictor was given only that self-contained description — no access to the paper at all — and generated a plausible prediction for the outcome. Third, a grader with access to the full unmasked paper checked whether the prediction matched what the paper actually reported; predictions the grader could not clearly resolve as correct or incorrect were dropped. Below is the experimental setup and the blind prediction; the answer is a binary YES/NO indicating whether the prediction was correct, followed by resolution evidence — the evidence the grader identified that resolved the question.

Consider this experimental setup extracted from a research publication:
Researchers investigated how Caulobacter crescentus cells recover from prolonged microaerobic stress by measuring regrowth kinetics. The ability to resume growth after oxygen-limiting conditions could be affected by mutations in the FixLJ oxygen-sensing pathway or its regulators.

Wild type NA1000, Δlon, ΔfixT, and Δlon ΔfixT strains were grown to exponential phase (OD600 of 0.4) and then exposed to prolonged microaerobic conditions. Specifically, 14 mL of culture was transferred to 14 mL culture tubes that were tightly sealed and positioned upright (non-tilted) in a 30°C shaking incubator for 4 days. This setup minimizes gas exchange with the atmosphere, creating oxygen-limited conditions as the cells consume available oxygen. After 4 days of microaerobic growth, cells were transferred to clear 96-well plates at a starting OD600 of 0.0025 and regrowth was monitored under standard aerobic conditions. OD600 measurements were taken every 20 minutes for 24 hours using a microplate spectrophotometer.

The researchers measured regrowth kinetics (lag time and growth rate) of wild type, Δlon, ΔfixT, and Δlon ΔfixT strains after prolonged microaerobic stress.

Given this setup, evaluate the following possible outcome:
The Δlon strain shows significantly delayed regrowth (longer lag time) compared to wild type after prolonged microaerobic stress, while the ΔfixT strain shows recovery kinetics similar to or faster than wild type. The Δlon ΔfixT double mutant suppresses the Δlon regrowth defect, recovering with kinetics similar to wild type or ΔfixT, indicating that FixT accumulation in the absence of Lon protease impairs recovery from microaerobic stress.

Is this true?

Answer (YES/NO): NO